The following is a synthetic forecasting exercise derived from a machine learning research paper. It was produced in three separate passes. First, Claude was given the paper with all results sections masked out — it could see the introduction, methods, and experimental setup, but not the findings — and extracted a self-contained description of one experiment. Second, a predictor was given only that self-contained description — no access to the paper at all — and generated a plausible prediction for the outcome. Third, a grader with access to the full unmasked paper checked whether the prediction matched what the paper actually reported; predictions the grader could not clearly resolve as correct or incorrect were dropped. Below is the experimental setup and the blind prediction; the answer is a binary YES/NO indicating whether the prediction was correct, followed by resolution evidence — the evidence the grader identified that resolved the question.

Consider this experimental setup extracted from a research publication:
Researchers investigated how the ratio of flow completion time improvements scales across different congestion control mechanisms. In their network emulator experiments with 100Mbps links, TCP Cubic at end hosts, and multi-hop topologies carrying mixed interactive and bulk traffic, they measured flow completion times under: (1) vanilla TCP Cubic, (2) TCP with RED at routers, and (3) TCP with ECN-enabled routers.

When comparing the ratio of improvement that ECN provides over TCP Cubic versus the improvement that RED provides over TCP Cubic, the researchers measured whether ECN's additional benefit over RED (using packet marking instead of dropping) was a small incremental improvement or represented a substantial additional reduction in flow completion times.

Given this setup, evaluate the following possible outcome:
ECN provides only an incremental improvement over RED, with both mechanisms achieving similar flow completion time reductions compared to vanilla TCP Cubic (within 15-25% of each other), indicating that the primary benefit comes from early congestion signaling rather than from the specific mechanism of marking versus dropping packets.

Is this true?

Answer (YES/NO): YES